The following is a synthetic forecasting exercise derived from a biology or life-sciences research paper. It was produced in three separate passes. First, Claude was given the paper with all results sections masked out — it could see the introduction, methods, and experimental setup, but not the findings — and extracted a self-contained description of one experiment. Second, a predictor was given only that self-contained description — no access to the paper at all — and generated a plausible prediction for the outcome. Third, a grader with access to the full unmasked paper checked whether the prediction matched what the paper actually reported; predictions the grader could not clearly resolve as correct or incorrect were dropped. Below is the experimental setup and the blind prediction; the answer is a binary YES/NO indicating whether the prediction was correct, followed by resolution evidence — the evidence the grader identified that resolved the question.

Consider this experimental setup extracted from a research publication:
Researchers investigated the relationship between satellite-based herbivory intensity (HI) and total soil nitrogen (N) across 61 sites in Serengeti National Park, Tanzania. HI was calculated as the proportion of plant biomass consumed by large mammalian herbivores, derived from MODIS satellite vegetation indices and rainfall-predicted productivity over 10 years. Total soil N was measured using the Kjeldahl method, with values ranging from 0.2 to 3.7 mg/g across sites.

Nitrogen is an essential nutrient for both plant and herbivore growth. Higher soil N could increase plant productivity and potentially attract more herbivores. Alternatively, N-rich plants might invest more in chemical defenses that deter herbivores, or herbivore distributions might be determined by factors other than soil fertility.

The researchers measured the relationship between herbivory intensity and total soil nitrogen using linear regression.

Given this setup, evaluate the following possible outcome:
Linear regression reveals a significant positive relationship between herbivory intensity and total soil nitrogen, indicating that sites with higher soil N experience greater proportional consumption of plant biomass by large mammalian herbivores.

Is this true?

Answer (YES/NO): NO